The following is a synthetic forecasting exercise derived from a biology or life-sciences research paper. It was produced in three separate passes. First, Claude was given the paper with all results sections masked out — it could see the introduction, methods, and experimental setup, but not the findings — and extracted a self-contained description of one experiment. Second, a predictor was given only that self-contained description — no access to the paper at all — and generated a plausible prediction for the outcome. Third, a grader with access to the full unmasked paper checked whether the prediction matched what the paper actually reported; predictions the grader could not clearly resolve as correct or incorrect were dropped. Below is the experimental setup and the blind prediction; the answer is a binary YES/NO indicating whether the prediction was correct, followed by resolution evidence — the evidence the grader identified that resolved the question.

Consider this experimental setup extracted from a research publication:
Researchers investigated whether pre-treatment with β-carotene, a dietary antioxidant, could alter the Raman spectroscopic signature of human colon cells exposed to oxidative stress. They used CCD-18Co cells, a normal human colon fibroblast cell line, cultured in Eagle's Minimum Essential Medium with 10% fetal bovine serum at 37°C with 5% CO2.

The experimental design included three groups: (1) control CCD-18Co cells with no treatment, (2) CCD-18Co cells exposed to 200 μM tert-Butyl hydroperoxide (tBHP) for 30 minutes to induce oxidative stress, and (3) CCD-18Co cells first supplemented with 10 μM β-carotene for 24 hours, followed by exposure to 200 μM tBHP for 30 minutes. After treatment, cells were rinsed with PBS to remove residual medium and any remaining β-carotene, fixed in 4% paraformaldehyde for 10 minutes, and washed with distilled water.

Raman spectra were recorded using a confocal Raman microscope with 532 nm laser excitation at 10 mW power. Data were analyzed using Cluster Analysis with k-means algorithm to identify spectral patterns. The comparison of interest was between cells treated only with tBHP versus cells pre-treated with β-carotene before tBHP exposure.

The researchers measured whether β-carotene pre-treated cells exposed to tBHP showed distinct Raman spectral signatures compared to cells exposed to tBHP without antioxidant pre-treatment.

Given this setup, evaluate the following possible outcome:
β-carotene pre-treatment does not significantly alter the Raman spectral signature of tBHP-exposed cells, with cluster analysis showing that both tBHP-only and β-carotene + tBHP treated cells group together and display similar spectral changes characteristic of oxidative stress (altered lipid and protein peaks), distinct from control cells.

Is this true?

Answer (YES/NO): NO